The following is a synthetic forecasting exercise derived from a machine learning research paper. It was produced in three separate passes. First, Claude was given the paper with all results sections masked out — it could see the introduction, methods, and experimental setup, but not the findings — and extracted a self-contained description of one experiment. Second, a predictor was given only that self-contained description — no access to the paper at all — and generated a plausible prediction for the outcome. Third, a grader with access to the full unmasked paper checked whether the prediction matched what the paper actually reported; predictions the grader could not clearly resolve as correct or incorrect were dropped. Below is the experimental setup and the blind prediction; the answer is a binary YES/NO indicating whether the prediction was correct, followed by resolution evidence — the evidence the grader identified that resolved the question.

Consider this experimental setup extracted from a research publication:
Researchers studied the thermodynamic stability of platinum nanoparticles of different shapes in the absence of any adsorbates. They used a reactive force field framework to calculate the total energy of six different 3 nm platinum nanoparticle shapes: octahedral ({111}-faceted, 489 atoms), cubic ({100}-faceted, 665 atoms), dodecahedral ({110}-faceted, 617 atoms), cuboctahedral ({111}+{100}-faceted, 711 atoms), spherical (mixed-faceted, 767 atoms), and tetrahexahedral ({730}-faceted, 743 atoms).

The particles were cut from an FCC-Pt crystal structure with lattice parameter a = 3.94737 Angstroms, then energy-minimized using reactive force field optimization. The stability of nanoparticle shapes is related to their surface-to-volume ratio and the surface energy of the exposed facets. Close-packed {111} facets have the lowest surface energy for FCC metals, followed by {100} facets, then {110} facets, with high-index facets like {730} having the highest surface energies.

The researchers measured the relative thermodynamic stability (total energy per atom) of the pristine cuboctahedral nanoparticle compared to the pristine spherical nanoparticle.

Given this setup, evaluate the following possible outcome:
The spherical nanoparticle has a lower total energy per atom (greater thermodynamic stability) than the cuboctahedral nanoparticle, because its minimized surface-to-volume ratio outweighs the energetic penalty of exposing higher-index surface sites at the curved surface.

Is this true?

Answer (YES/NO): NO